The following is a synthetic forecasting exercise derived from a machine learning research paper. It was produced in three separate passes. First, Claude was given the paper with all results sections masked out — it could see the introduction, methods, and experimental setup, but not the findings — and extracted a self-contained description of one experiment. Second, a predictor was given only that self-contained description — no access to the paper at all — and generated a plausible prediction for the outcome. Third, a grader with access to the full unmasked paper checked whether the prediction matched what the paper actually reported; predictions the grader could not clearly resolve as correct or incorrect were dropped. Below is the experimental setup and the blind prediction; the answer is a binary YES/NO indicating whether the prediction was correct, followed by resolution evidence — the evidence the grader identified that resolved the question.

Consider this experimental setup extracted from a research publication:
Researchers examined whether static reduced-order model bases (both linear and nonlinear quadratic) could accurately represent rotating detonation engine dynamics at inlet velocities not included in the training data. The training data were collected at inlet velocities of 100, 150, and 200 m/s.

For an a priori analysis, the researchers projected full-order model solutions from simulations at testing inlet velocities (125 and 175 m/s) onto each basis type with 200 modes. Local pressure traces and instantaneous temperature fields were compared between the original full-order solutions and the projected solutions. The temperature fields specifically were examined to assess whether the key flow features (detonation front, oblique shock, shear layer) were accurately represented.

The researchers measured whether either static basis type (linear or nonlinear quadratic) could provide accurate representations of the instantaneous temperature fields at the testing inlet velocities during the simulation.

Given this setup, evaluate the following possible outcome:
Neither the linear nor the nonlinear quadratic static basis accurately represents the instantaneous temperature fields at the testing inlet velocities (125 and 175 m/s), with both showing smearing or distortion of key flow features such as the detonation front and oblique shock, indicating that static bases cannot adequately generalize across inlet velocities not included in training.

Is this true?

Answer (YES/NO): YES